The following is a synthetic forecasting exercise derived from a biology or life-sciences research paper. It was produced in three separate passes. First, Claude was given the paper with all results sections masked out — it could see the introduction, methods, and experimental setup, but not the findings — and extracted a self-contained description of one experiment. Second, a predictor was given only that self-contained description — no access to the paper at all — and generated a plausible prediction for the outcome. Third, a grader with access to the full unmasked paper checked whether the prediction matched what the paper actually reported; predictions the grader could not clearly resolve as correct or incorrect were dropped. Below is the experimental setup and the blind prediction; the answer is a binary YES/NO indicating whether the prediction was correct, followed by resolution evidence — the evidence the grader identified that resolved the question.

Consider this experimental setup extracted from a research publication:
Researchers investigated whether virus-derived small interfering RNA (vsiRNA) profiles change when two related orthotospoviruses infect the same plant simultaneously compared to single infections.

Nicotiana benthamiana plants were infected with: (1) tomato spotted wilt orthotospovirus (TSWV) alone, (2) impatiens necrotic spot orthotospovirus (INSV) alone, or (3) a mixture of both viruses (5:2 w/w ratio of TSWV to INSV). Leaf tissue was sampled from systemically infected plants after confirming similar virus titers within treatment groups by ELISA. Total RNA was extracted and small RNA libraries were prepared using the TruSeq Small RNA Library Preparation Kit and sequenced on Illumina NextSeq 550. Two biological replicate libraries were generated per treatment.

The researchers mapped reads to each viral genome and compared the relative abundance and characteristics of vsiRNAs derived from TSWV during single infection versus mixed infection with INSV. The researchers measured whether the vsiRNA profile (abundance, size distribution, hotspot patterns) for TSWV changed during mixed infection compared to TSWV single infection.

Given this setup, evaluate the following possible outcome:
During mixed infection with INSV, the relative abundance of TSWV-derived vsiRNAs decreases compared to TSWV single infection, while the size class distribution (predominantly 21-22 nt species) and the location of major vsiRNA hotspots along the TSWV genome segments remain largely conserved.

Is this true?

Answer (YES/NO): NO